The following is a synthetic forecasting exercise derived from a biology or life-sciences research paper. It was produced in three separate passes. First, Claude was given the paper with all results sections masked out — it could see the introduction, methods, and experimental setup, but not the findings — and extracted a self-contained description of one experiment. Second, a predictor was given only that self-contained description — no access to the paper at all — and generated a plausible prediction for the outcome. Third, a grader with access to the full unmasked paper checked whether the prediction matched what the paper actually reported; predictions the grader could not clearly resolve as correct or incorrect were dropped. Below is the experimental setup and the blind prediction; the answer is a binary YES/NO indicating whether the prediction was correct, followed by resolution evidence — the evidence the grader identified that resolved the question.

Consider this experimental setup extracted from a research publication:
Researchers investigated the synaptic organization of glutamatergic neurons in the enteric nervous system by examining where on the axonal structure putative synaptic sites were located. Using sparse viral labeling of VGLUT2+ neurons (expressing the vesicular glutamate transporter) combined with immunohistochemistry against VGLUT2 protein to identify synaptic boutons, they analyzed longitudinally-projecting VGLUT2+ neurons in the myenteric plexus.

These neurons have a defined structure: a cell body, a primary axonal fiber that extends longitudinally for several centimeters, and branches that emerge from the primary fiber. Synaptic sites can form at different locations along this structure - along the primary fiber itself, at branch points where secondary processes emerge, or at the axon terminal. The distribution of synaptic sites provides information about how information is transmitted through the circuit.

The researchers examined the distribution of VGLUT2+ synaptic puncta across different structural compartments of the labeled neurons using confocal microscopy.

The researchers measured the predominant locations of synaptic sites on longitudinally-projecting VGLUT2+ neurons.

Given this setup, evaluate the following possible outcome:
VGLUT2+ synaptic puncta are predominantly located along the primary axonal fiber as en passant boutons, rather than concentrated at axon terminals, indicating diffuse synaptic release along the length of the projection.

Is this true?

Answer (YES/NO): NO